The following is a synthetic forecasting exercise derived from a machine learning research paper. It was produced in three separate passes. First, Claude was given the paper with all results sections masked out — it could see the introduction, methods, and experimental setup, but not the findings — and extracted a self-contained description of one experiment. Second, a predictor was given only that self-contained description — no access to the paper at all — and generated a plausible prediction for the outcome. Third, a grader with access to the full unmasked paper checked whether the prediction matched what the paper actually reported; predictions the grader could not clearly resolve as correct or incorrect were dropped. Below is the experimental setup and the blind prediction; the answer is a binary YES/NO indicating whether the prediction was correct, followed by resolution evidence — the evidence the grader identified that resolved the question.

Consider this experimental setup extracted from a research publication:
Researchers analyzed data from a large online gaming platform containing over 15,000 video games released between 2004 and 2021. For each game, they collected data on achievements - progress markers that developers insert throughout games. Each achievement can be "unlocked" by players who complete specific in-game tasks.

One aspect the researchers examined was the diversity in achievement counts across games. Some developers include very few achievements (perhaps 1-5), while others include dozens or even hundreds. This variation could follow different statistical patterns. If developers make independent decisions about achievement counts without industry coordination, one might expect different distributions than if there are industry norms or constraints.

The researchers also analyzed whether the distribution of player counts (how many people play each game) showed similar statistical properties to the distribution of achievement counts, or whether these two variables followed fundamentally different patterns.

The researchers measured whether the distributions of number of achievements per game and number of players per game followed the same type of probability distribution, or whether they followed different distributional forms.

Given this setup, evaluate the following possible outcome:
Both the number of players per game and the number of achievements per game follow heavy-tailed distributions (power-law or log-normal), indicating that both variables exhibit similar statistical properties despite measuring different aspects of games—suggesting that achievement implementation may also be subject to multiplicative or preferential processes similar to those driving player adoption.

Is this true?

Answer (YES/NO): YES